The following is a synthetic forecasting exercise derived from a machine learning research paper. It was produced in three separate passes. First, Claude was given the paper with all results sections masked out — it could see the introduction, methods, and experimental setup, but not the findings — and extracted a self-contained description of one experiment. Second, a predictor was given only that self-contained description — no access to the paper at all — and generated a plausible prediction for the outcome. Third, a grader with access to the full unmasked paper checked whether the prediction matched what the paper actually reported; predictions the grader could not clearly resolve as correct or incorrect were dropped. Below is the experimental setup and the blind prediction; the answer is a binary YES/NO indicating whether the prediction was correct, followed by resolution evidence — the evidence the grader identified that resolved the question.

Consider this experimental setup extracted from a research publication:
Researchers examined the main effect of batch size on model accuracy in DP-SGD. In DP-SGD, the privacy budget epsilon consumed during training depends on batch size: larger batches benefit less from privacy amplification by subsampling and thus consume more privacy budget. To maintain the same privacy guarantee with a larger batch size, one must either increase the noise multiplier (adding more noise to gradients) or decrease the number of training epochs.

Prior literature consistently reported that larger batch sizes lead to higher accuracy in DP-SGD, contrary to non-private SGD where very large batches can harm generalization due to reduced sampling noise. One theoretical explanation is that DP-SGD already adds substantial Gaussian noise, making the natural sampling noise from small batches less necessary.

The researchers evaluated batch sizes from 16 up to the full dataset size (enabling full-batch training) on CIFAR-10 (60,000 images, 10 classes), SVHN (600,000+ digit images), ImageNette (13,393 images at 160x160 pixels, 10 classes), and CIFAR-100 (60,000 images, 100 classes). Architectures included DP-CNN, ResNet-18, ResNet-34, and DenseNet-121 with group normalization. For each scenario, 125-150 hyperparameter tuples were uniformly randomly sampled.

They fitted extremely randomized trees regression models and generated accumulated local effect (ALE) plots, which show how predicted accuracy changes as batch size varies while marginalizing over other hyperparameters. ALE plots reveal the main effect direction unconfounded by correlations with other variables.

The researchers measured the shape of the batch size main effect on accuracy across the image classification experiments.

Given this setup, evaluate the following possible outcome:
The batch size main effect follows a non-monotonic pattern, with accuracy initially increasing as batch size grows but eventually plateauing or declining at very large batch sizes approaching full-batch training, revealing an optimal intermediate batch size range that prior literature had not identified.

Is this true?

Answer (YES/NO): NO